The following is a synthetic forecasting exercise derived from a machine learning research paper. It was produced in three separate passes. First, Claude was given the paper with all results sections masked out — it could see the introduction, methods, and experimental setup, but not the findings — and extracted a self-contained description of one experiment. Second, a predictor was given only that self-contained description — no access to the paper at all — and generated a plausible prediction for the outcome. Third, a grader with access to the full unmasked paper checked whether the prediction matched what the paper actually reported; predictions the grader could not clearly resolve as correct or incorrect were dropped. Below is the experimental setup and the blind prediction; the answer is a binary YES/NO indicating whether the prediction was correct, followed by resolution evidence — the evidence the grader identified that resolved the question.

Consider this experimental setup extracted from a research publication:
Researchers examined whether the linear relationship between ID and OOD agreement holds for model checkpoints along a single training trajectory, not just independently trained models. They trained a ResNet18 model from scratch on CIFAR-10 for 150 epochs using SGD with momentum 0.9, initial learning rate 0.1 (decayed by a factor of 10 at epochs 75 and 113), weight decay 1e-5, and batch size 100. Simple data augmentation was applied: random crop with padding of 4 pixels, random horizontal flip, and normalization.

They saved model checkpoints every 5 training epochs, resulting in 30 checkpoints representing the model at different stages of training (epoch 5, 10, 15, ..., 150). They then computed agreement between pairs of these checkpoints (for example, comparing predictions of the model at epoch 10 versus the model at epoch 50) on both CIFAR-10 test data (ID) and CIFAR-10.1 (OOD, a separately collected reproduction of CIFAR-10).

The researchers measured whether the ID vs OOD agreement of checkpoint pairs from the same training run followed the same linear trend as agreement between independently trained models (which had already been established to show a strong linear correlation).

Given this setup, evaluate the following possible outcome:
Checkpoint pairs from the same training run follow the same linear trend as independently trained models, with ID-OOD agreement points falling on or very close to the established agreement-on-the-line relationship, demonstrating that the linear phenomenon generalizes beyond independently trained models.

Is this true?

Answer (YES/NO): YES